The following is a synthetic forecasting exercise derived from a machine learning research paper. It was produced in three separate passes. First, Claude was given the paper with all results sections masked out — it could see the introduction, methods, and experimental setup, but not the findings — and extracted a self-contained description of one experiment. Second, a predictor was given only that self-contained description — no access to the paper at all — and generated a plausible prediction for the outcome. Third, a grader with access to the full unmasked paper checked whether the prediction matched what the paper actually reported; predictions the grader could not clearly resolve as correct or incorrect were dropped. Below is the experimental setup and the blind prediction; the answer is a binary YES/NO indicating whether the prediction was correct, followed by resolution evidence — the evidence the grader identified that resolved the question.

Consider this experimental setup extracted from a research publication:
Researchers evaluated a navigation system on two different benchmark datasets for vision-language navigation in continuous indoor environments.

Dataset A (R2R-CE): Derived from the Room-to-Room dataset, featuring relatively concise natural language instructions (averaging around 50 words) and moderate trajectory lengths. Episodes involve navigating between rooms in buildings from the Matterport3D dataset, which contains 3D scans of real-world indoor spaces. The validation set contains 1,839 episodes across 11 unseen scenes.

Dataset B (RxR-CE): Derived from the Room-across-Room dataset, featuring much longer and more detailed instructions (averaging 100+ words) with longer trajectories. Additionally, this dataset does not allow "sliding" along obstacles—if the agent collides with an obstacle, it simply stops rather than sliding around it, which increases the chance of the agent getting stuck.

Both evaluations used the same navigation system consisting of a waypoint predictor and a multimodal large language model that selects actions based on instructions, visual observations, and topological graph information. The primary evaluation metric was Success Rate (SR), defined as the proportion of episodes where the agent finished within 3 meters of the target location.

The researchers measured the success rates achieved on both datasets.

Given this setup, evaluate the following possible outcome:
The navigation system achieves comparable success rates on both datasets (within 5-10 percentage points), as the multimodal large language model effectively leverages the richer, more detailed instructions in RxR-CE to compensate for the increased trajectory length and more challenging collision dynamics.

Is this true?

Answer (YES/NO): YES